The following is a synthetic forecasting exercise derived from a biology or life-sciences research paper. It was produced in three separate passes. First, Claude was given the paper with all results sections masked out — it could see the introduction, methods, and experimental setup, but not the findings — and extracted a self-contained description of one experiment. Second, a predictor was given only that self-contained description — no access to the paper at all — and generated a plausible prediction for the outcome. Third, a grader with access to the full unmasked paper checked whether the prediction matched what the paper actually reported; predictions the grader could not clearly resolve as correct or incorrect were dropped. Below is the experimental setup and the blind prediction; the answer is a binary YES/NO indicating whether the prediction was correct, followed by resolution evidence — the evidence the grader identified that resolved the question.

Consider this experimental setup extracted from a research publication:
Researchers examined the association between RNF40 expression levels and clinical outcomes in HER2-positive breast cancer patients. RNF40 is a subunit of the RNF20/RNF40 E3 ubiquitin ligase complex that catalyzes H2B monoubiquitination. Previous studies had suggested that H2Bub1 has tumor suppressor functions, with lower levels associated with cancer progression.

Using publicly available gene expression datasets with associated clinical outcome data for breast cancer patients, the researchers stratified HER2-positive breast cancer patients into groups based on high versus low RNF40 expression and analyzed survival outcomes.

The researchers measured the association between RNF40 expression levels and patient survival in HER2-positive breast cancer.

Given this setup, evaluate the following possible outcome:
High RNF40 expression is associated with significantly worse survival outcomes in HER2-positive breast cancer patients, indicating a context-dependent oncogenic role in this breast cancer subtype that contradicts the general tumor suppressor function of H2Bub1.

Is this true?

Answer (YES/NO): YES